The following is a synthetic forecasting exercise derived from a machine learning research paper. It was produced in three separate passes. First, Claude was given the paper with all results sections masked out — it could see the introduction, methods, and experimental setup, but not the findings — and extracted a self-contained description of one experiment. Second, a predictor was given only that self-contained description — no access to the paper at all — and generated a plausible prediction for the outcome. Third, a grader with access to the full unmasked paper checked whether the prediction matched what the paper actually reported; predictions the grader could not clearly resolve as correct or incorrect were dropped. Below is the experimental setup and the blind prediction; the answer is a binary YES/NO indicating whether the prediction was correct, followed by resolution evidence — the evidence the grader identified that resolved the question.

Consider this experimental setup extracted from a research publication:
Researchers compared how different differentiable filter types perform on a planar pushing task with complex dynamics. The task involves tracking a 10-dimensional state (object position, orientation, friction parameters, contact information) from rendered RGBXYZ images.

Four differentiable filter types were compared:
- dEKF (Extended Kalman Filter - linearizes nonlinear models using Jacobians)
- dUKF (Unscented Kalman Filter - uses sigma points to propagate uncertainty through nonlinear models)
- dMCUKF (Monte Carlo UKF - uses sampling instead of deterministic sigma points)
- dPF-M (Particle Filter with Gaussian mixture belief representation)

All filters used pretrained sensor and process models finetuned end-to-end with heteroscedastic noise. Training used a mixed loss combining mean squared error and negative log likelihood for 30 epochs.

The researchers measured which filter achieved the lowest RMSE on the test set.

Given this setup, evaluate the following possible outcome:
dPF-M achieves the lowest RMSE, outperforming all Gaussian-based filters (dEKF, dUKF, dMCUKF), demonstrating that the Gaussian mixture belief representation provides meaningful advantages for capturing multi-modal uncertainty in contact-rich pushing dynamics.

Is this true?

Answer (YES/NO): NO